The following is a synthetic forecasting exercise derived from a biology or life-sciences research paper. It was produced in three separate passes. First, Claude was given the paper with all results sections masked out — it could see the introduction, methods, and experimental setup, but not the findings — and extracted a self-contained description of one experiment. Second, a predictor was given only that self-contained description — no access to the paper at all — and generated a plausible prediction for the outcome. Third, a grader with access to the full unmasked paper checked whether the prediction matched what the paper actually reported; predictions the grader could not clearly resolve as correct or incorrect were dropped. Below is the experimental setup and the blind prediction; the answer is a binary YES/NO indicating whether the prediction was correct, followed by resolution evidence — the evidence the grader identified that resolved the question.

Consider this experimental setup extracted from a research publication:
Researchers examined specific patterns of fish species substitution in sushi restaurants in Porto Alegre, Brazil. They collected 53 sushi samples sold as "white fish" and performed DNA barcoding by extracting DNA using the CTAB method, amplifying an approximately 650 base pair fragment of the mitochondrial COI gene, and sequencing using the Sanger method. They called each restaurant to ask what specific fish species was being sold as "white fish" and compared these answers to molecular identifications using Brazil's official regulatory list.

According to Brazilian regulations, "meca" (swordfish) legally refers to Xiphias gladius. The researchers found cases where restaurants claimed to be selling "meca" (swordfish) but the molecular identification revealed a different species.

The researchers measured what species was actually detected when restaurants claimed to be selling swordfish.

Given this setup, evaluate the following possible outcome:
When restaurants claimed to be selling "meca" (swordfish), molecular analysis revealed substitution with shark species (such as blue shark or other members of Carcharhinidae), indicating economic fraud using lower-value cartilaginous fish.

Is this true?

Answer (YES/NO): NO